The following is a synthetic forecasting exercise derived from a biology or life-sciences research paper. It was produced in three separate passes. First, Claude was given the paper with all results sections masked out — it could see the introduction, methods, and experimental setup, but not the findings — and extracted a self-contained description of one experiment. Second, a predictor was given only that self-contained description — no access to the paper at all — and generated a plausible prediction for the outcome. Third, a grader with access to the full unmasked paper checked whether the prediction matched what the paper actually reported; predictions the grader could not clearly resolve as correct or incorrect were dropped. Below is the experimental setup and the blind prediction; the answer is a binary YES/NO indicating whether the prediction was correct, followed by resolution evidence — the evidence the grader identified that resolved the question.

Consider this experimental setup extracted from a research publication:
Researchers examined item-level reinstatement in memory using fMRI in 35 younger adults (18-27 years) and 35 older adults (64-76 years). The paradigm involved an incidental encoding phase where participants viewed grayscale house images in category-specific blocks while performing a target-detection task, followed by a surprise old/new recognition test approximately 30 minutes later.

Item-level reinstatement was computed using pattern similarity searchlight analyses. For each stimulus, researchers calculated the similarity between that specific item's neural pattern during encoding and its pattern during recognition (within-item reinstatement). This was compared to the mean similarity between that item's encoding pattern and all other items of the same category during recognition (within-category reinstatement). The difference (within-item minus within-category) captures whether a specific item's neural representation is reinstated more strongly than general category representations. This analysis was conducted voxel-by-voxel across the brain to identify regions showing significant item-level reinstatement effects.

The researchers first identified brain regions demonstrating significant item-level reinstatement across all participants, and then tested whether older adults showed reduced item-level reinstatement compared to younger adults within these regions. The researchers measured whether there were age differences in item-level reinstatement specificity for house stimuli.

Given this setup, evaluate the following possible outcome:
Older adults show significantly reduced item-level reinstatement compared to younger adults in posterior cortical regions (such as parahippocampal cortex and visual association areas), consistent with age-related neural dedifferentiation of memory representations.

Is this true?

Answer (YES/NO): NO